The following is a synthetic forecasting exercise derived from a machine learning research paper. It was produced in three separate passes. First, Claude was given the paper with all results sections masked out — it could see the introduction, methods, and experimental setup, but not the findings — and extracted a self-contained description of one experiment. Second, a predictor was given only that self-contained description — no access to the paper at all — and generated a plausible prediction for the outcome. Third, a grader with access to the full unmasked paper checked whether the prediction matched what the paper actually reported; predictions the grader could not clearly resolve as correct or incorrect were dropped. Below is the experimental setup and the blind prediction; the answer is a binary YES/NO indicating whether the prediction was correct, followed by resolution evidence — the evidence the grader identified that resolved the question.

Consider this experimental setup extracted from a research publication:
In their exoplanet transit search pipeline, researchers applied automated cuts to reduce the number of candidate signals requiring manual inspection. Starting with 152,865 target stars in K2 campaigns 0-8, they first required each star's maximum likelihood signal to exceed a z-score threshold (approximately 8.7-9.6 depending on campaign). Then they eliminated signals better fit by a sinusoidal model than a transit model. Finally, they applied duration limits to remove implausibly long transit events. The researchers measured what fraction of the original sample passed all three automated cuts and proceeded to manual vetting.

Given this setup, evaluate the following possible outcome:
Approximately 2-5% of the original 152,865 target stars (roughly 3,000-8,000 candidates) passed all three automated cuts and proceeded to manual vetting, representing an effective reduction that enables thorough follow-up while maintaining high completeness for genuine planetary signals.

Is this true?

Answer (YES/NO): NO